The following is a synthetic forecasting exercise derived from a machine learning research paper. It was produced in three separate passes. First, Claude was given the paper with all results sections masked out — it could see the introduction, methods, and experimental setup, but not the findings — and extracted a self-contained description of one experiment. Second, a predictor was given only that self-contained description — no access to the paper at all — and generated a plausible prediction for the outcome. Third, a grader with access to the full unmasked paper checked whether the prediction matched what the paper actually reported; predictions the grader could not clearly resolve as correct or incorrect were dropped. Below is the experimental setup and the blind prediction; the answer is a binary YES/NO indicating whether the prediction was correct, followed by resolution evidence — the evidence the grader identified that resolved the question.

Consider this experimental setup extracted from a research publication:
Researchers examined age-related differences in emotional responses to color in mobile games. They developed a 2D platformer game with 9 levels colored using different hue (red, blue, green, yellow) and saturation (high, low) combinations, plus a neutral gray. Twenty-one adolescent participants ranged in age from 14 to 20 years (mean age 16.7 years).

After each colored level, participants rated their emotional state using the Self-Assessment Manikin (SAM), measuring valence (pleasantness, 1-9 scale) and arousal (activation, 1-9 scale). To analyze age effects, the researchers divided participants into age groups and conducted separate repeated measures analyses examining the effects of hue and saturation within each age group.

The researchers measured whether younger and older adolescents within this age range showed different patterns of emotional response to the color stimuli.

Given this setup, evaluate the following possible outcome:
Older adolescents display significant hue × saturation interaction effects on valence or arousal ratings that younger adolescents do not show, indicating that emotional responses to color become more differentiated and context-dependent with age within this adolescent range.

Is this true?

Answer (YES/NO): NO